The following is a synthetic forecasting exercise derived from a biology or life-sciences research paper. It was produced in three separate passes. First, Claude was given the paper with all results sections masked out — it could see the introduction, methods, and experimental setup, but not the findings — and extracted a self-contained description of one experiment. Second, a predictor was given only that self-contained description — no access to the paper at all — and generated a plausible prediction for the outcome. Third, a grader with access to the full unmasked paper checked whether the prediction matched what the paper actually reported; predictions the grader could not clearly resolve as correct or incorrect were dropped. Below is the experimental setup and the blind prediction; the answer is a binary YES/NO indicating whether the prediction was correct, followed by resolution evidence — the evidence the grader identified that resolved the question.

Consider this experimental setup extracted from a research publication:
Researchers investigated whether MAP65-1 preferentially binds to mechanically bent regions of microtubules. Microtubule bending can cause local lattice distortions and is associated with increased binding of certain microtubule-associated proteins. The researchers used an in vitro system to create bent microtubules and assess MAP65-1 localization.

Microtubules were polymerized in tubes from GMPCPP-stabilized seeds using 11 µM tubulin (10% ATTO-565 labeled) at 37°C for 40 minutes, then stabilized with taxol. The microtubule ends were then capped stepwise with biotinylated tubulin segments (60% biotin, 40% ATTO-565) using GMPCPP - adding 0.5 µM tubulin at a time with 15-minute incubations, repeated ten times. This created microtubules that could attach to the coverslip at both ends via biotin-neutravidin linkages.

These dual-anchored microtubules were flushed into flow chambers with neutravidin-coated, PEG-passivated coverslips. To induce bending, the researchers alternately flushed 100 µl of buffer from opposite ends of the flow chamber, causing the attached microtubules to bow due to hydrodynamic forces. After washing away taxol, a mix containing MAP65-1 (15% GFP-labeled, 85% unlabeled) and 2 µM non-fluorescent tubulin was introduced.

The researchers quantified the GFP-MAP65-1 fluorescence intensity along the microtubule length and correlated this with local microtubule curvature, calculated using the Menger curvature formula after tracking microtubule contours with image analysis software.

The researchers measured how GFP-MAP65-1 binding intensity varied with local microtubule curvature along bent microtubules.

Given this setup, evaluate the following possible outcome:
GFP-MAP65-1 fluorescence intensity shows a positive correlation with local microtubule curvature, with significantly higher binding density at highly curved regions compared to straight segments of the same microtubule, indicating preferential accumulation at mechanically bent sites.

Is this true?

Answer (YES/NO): YES